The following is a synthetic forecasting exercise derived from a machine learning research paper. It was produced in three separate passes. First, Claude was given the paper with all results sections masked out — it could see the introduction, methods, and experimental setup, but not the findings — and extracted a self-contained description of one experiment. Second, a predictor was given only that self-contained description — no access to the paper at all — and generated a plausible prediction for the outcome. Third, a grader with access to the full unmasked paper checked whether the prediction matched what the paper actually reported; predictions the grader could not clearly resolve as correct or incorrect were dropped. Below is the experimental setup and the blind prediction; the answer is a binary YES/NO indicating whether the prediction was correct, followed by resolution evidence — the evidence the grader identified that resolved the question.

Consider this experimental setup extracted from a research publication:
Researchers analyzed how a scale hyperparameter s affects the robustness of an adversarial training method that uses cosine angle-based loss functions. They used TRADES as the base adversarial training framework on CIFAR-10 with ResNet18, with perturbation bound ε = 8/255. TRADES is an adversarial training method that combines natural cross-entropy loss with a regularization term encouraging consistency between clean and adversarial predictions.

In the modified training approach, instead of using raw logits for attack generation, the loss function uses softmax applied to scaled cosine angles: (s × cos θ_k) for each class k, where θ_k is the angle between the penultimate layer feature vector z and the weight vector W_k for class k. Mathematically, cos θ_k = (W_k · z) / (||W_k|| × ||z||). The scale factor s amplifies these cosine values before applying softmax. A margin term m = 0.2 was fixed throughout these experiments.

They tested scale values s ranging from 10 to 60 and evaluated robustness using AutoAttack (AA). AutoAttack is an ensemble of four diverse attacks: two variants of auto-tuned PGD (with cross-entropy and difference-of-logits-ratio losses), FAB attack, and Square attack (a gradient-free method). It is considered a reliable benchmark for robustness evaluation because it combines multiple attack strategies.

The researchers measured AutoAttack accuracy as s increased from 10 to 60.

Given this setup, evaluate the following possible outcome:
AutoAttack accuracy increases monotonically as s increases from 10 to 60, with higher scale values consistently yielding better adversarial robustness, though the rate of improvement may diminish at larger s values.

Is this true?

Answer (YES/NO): NO